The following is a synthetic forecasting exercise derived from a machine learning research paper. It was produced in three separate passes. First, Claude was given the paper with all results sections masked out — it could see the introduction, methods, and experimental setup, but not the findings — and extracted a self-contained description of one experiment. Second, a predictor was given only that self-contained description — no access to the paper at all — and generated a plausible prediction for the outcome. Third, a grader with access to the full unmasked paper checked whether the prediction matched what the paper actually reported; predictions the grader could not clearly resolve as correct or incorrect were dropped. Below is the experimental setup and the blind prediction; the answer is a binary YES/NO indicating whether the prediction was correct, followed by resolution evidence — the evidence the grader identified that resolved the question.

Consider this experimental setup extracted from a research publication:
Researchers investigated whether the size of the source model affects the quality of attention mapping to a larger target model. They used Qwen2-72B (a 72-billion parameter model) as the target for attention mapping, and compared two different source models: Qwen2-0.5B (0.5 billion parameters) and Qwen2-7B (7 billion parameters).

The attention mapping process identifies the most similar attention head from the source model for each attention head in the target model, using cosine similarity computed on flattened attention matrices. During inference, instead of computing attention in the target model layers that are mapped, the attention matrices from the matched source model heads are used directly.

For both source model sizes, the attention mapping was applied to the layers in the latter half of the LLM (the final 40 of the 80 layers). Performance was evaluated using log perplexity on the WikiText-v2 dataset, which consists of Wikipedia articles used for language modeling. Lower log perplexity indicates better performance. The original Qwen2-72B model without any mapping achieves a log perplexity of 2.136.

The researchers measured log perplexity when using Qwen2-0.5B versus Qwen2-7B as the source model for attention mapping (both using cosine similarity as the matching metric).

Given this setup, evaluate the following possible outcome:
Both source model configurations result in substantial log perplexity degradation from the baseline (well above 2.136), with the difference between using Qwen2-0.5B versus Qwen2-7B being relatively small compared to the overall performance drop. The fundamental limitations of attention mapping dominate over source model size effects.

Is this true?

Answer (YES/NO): NO